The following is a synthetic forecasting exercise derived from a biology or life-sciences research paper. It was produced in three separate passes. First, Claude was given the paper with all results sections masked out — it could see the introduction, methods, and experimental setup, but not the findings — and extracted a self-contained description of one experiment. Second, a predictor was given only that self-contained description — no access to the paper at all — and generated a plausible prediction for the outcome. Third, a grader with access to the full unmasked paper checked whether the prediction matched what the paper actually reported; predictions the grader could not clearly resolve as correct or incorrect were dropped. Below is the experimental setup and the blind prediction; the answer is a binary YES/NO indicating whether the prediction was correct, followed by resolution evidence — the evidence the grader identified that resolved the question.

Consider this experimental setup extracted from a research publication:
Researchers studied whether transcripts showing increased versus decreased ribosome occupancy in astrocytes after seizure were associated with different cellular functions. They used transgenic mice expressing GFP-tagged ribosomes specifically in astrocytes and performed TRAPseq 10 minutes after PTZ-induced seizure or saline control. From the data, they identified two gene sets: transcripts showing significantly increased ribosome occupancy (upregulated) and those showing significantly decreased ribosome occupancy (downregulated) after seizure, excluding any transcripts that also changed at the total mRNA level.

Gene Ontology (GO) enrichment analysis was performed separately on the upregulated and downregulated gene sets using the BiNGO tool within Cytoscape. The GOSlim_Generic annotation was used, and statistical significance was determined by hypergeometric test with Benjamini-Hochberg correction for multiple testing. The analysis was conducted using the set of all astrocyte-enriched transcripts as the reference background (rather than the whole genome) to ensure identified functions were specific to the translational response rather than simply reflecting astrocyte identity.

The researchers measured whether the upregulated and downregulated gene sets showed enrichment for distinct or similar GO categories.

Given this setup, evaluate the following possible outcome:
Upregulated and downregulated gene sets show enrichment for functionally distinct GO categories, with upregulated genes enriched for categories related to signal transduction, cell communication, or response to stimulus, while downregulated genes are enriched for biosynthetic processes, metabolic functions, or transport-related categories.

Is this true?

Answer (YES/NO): NO